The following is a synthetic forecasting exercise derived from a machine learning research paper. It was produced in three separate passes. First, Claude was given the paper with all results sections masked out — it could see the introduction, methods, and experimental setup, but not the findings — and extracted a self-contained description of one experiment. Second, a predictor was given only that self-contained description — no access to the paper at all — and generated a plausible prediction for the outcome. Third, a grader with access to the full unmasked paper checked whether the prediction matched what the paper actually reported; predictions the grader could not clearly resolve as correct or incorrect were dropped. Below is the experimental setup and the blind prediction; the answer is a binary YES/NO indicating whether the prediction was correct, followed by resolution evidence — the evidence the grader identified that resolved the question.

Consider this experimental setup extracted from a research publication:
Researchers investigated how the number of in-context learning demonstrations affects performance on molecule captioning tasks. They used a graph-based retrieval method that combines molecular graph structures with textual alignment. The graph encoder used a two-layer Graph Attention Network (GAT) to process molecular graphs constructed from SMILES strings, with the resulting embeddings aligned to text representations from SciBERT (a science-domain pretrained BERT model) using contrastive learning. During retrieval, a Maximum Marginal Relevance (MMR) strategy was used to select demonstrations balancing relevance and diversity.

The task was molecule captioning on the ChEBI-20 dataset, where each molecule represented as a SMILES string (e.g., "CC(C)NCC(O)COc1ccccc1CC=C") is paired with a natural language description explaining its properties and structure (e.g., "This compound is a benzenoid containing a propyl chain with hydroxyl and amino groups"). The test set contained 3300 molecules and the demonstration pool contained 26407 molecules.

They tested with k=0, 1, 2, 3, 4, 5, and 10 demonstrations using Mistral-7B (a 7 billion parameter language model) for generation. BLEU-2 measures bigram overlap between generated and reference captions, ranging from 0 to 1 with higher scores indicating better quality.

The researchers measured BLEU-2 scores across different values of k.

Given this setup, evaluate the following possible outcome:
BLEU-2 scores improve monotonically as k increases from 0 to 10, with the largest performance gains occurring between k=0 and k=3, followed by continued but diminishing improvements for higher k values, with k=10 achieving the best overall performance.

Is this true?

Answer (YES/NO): NO